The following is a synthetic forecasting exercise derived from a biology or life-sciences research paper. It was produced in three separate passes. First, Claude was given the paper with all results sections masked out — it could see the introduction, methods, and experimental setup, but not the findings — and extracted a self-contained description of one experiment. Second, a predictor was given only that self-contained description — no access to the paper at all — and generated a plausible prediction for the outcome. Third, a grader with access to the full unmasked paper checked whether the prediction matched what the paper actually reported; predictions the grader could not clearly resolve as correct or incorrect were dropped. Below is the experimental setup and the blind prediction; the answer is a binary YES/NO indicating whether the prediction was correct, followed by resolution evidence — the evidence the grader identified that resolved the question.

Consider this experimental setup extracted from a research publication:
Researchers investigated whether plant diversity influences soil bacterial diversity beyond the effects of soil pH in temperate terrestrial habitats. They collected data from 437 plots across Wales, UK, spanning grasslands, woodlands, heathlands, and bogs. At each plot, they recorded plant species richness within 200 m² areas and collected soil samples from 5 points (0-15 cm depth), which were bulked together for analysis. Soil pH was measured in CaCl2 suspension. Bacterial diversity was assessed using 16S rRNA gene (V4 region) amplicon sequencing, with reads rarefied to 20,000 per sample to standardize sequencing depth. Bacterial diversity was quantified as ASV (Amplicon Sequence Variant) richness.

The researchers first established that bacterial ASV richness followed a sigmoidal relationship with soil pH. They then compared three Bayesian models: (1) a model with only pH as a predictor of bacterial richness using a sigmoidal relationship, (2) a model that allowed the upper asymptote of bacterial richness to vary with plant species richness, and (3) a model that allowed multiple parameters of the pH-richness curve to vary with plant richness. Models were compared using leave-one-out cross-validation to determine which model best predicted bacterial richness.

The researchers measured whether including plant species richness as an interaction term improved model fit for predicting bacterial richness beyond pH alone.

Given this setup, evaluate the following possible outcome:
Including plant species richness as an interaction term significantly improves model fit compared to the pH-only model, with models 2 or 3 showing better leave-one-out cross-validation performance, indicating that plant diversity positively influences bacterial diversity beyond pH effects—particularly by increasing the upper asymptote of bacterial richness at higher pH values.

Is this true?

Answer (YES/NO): NO